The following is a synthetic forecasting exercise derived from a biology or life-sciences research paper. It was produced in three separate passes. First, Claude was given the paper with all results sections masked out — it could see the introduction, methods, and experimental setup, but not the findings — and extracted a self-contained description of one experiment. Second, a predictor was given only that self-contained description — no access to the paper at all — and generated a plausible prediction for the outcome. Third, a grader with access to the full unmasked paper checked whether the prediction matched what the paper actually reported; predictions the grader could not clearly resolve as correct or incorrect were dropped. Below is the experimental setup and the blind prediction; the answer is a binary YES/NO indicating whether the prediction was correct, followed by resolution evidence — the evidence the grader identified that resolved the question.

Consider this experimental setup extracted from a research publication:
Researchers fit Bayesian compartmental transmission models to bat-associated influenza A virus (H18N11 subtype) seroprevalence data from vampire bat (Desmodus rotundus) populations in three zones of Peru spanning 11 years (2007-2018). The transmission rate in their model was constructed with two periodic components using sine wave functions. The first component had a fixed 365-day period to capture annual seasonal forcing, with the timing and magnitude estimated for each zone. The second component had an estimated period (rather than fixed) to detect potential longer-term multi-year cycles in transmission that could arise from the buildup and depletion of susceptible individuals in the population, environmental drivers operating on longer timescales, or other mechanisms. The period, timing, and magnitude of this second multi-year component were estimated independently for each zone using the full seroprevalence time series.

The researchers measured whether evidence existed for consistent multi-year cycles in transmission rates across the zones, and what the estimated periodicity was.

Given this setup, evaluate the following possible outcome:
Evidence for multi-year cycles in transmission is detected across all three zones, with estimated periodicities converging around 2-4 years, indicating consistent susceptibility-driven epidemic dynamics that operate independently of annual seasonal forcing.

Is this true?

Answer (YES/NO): YES